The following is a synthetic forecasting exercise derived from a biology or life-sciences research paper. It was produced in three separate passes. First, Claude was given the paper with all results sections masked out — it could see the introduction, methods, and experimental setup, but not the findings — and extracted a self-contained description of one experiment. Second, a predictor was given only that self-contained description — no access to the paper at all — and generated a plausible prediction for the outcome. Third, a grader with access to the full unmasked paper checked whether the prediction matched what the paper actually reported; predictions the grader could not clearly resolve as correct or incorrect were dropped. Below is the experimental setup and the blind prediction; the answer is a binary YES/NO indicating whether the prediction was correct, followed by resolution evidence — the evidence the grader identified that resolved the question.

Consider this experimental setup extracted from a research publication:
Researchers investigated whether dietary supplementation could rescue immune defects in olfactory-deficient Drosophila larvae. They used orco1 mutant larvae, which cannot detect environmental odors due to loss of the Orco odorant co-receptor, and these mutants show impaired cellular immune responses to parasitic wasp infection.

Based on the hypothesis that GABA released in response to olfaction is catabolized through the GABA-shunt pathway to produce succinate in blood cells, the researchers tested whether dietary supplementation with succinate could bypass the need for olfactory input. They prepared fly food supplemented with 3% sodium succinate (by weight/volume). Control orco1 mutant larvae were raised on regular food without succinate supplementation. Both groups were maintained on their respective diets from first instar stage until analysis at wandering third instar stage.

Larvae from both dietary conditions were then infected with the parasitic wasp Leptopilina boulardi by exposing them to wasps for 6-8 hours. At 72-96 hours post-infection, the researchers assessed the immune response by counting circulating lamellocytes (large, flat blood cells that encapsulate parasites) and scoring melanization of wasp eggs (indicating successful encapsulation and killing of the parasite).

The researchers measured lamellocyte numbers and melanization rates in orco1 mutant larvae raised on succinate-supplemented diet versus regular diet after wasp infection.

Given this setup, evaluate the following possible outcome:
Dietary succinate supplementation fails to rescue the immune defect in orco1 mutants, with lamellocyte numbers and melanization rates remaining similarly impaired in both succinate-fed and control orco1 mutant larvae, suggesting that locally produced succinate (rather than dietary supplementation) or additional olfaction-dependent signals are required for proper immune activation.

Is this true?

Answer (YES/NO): NO